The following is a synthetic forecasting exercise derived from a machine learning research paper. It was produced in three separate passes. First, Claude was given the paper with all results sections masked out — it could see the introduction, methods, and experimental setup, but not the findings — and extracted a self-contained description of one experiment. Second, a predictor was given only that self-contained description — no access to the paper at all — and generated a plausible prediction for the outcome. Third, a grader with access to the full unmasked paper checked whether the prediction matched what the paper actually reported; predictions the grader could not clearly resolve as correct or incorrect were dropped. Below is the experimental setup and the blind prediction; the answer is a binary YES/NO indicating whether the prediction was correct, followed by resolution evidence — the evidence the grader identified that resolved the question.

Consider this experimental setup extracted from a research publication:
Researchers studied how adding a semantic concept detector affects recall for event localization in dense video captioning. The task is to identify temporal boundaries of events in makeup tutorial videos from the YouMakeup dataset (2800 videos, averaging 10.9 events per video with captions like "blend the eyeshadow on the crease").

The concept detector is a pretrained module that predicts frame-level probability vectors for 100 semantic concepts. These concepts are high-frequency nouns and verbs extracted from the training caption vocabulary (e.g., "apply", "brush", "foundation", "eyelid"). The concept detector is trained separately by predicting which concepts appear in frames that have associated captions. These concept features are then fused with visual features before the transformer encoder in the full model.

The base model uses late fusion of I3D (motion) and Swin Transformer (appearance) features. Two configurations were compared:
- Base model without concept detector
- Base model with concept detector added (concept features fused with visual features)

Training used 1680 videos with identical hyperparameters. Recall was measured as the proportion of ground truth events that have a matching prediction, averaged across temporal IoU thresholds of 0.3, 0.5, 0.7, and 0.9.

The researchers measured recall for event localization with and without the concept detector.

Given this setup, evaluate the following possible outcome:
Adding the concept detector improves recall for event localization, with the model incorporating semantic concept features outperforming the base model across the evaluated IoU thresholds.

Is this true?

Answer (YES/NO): YES